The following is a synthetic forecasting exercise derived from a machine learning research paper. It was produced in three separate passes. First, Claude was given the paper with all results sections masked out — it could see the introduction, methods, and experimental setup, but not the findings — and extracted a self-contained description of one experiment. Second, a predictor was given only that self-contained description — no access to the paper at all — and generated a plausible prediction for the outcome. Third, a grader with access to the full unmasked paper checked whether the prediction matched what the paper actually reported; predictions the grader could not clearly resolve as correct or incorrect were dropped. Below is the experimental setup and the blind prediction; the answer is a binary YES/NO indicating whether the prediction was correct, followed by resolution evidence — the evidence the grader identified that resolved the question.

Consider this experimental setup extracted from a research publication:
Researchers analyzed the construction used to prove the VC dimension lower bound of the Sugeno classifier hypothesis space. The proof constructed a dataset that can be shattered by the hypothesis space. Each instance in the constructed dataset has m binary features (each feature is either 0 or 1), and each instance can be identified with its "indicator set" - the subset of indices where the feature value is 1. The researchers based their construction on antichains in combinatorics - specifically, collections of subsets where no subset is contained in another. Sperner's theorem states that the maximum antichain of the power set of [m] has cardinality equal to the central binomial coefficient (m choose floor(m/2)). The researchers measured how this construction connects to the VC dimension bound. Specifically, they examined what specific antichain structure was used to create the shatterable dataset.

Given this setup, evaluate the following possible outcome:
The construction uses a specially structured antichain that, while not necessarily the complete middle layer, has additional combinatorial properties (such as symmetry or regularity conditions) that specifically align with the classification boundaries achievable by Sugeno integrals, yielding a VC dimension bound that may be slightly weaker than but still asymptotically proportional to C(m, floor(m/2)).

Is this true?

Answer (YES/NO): NO